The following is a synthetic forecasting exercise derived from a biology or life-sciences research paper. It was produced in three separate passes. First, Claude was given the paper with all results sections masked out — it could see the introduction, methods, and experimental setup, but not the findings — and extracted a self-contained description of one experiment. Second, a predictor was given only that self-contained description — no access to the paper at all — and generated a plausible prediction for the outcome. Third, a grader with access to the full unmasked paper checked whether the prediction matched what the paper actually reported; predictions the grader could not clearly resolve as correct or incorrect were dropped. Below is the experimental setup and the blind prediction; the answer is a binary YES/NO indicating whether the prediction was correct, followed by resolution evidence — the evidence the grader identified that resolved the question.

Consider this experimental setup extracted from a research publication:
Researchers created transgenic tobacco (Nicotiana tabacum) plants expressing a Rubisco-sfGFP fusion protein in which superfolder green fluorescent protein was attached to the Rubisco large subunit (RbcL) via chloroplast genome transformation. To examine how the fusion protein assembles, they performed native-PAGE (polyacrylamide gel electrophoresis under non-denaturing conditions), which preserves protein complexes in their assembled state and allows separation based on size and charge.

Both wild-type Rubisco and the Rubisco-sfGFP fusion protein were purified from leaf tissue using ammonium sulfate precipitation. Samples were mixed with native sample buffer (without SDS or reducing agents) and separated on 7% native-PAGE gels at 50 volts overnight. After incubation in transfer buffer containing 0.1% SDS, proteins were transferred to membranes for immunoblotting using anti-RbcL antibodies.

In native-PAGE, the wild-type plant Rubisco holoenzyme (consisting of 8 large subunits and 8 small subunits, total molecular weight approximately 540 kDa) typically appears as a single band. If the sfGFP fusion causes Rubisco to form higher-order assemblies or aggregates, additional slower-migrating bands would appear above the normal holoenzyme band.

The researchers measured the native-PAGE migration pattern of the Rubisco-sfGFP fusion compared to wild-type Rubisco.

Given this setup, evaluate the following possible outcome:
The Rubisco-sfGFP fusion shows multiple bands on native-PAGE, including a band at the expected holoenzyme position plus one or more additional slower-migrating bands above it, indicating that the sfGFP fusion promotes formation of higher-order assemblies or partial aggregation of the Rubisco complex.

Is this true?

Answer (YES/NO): YES